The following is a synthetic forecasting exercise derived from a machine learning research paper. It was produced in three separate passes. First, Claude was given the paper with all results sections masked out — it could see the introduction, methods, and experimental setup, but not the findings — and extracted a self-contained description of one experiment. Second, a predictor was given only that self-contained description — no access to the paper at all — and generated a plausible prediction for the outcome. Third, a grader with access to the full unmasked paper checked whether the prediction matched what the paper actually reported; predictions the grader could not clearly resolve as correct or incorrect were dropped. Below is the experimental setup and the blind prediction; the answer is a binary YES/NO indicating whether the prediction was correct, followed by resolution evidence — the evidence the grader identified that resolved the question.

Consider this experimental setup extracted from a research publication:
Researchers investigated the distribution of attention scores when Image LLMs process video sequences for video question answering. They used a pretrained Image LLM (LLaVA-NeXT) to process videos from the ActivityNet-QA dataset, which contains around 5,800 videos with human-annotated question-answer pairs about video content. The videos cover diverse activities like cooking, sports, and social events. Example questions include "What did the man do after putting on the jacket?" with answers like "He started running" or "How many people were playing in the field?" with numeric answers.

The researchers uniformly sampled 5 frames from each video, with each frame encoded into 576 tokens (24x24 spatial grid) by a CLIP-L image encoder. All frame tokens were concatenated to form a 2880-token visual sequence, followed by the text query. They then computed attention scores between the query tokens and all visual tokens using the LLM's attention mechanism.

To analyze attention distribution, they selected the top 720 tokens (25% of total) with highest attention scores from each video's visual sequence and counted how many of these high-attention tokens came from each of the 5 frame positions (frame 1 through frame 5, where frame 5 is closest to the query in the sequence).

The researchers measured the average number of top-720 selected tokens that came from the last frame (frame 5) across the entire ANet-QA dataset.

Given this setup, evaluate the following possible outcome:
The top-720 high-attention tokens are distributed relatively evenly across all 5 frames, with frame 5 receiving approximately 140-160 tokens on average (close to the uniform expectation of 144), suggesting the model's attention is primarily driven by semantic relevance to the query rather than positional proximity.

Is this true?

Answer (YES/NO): NO